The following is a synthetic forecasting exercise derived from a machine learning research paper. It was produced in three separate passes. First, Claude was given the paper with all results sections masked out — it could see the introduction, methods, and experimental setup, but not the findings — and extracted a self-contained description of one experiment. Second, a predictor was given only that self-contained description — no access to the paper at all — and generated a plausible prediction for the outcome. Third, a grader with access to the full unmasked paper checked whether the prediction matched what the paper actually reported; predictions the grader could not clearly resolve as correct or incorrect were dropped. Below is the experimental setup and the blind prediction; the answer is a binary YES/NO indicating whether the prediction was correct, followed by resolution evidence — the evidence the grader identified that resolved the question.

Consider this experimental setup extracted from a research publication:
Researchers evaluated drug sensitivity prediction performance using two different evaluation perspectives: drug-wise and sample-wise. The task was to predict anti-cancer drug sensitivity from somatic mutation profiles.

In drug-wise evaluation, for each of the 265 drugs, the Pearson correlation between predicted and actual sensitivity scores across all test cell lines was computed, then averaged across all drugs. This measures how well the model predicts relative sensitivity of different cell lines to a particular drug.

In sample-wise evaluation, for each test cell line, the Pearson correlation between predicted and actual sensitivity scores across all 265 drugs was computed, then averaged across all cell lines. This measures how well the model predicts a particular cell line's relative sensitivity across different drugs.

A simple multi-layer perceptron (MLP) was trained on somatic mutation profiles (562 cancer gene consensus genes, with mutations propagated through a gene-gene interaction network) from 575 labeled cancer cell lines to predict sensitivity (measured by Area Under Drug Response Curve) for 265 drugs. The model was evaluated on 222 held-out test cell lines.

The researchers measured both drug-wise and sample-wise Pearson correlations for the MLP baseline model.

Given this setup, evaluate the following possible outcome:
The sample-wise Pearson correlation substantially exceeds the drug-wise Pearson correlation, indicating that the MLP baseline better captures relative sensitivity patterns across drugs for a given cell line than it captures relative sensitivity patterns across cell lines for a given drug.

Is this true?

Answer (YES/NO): YES